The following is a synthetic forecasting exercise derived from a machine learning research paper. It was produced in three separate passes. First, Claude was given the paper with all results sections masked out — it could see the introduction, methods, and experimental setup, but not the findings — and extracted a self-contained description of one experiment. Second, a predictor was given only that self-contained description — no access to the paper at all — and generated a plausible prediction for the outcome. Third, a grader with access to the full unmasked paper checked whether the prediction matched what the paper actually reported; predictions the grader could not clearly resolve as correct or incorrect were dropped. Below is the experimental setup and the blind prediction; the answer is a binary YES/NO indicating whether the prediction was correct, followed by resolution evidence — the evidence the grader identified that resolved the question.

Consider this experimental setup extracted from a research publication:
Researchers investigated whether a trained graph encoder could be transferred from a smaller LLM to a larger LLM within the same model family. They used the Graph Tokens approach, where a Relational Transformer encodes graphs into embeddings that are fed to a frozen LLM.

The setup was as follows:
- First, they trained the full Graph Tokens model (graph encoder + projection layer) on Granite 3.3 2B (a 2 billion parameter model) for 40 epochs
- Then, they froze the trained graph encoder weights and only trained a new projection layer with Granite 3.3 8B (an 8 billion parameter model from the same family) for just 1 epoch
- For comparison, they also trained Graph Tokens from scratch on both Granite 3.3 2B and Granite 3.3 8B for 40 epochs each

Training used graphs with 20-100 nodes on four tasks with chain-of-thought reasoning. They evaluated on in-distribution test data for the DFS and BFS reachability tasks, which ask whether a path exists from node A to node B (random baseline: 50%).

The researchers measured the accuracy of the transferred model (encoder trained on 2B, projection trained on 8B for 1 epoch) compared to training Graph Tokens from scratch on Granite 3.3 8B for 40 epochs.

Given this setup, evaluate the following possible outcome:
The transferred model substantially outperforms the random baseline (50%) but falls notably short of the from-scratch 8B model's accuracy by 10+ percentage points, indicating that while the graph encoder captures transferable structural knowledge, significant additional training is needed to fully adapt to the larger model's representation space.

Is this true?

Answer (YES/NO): NO